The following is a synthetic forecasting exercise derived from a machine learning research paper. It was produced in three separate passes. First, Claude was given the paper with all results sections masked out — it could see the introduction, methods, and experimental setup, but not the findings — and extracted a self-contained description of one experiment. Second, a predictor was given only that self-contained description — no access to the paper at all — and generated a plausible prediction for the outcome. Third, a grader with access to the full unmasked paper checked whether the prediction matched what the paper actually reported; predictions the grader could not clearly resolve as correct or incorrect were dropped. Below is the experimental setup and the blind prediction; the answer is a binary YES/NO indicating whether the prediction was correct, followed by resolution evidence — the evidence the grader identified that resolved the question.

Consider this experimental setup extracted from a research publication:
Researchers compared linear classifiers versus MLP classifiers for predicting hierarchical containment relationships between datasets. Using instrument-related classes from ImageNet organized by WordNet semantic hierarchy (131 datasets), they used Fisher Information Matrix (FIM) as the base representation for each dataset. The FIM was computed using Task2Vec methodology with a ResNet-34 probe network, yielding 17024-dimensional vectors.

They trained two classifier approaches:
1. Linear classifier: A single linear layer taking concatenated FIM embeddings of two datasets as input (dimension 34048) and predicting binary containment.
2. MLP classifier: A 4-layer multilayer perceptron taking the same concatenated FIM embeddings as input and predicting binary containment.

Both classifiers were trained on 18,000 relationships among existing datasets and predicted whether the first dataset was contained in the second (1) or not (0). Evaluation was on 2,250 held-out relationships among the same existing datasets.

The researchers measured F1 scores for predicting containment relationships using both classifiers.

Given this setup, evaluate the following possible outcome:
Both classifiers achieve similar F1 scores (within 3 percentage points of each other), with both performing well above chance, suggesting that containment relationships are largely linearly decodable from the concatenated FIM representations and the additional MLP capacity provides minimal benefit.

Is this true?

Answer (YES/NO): NO